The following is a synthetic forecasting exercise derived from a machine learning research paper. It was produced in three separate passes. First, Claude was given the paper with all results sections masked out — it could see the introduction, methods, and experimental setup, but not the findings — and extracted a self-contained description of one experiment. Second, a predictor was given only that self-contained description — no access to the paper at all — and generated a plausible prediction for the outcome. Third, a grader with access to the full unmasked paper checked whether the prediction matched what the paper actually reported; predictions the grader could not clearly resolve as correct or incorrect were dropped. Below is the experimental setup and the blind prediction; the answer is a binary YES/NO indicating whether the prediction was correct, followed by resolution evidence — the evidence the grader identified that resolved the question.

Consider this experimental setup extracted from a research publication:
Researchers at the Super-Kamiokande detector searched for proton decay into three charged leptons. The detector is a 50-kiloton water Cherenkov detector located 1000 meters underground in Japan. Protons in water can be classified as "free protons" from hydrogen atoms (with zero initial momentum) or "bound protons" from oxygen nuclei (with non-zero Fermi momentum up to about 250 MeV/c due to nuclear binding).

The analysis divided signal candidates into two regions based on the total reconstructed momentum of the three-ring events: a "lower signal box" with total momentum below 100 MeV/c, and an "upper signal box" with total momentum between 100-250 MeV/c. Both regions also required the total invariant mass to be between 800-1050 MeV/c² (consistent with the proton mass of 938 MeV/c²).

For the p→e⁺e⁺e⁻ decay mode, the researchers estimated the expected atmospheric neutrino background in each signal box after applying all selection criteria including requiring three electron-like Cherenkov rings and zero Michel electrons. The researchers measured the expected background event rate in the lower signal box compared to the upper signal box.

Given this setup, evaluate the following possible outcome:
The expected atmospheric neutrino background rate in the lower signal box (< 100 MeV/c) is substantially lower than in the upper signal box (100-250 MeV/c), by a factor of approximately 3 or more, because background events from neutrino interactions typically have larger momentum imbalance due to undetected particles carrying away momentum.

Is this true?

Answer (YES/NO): YES